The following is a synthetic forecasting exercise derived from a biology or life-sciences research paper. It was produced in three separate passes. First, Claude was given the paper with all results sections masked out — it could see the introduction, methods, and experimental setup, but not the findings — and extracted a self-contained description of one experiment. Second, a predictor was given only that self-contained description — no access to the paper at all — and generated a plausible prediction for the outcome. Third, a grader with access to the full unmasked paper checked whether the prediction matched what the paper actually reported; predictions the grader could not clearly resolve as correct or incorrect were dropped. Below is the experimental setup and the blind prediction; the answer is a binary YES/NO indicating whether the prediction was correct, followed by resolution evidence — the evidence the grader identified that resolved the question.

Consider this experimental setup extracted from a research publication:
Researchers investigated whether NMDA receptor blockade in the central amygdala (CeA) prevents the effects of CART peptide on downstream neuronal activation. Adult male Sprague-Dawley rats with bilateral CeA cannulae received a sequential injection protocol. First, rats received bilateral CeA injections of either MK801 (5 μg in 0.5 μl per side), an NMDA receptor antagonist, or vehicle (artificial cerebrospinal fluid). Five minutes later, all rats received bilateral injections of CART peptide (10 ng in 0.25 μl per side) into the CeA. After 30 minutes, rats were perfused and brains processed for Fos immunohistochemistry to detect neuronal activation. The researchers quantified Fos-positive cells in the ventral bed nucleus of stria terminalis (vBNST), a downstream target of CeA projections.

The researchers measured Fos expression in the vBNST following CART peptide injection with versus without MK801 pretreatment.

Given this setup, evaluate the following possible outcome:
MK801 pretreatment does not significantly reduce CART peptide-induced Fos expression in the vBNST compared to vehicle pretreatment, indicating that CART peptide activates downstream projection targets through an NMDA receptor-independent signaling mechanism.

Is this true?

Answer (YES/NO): NO